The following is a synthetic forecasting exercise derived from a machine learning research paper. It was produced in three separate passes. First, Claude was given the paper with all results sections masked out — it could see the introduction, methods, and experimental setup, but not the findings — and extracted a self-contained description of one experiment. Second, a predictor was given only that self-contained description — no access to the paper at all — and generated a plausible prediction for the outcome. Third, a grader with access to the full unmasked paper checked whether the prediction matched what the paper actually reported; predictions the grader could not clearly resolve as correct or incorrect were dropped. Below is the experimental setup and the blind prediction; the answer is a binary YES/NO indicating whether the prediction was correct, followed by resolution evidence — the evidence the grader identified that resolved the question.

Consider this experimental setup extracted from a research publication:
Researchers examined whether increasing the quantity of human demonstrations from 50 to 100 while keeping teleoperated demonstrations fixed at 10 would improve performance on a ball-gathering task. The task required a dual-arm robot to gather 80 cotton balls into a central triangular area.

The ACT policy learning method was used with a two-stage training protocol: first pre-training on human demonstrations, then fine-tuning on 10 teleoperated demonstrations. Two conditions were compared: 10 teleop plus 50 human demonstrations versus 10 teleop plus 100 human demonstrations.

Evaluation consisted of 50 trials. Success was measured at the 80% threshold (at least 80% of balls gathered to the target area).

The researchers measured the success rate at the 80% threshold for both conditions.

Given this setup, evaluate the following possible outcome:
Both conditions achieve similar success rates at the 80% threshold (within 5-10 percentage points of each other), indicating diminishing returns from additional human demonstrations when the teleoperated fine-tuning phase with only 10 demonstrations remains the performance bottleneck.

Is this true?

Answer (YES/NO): YES